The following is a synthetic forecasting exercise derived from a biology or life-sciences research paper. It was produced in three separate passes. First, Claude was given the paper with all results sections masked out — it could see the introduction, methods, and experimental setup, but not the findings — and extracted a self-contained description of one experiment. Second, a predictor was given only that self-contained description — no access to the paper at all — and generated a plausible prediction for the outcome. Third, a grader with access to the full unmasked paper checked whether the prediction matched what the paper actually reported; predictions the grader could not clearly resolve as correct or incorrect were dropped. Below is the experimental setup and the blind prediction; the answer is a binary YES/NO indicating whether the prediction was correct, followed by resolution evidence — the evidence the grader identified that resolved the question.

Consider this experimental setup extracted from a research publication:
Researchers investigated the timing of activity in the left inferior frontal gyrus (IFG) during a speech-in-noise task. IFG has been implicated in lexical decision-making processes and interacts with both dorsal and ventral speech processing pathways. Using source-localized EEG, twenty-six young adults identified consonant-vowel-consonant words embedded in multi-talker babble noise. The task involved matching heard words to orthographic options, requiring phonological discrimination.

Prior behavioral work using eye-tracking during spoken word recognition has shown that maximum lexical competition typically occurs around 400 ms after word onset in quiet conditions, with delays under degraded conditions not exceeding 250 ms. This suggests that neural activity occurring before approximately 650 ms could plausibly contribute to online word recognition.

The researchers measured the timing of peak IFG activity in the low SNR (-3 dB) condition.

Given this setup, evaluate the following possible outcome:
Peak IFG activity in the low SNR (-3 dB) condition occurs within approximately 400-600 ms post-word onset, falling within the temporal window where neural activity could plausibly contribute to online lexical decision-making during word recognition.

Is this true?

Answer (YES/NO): NO